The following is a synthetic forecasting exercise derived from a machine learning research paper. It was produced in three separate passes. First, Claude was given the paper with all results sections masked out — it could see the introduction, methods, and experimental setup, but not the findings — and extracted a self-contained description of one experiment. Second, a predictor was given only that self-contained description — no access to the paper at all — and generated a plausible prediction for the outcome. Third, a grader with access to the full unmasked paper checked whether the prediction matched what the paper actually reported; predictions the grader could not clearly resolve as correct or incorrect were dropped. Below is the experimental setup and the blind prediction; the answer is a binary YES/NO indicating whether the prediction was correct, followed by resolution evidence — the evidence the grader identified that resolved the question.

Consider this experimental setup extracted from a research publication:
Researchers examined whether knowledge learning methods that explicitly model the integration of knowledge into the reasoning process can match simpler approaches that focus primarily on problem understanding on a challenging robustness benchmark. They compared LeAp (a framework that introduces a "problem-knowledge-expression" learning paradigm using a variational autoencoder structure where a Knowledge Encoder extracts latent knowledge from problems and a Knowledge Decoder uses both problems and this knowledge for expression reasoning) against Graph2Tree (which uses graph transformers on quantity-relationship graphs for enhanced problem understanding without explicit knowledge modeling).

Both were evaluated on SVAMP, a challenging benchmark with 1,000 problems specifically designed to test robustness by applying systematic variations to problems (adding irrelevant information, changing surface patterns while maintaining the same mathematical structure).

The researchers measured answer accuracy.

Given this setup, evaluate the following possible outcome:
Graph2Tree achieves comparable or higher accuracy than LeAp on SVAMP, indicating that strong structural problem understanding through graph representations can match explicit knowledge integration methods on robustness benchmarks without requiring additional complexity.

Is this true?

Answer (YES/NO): NO